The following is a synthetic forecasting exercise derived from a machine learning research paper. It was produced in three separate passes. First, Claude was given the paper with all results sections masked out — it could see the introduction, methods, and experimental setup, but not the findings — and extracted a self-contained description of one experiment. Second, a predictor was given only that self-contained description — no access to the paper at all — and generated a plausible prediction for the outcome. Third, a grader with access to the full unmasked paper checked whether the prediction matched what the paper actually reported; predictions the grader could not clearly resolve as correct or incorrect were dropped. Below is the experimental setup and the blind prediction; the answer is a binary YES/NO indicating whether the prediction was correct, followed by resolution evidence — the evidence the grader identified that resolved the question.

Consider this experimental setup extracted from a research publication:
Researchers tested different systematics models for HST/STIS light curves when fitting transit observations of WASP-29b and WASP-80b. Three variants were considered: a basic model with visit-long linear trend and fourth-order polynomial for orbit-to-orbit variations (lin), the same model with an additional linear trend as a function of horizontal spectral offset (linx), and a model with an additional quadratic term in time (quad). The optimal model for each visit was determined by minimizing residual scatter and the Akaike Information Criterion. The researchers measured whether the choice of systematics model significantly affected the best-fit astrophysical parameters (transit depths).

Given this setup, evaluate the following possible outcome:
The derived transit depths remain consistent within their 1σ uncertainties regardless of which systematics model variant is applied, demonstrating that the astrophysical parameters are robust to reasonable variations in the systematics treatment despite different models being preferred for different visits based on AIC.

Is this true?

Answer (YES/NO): YES